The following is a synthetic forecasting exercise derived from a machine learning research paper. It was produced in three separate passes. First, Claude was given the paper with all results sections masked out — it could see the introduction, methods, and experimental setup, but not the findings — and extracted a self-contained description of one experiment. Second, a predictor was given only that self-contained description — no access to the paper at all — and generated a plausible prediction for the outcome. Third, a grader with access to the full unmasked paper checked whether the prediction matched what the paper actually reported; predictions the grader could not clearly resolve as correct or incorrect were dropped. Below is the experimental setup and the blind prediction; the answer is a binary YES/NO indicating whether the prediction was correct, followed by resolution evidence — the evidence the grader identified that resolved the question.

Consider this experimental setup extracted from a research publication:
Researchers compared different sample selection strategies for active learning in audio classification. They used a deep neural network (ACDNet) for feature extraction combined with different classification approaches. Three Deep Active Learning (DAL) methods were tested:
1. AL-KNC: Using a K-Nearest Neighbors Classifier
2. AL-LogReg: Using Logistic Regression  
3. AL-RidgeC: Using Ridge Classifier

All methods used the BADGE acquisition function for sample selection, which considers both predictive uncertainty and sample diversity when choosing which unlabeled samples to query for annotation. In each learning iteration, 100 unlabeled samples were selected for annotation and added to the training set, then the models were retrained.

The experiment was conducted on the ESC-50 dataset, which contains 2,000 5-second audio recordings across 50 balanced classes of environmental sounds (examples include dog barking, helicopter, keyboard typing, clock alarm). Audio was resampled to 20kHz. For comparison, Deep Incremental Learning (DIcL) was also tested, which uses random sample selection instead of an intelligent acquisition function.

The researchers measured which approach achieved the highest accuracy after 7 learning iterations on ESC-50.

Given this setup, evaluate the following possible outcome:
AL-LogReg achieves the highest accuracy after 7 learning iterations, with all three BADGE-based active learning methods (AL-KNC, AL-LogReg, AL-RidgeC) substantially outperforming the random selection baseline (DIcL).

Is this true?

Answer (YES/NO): NO